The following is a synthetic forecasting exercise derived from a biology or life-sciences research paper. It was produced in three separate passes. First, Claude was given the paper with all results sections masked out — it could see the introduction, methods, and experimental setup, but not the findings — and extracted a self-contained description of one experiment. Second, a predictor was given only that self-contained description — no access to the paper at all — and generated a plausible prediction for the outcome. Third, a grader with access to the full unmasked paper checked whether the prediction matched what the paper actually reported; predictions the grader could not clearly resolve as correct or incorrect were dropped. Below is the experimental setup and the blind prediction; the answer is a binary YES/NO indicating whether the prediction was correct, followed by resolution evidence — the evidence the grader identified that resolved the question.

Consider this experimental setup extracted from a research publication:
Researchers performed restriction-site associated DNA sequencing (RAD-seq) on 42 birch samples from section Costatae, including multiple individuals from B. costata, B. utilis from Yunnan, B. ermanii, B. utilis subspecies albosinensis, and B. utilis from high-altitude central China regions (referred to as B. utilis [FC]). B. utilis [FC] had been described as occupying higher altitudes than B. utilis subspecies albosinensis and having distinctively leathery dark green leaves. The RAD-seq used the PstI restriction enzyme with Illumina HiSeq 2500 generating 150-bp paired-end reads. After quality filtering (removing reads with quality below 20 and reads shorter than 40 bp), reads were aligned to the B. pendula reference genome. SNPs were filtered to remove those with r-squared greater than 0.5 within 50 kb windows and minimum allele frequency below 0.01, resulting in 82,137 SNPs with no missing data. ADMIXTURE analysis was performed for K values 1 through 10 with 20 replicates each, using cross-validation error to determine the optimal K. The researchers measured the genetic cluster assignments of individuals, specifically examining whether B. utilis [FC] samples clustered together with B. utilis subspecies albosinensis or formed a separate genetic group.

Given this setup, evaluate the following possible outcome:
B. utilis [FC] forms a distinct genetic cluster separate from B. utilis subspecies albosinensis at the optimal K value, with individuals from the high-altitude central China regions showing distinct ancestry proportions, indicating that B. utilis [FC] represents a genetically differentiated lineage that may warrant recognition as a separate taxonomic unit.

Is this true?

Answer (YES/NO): YES